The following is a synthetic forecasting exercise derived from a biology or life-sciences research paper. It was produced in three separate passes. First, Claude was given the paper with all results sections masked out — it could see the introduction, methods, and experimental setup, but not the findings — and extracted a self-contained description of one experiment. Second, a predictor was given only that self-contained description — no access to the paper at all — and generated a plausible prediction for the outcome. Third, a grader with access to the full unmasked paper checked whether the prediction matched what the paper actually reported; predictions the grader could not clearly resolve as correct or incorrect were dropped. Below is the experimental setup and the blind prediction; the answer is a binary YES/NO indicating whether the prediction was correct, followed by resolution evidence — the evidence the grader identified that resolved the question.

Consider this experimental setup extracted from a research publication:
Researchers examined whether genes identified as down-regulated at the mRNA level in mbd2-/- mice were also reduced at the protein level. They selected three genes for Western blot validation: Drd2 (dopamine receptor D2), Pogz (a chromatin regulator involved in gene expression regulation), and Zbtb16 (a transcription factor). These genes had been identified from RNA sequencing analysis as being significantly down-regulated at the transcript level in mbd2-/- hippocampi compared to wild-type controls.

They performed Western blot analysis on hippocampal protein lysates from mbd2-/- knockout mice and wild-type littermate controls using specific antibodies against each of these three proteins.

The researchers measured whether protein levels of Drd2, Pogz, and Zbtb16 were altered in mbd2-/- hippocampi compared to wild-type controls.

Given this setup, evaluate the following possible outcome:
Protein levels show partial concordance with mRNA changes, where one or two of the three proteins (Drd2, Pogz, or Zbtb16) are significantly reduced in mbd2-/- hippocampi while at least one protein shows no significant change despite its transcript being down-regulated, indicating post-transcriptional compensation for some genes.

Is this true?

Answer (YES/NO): NO